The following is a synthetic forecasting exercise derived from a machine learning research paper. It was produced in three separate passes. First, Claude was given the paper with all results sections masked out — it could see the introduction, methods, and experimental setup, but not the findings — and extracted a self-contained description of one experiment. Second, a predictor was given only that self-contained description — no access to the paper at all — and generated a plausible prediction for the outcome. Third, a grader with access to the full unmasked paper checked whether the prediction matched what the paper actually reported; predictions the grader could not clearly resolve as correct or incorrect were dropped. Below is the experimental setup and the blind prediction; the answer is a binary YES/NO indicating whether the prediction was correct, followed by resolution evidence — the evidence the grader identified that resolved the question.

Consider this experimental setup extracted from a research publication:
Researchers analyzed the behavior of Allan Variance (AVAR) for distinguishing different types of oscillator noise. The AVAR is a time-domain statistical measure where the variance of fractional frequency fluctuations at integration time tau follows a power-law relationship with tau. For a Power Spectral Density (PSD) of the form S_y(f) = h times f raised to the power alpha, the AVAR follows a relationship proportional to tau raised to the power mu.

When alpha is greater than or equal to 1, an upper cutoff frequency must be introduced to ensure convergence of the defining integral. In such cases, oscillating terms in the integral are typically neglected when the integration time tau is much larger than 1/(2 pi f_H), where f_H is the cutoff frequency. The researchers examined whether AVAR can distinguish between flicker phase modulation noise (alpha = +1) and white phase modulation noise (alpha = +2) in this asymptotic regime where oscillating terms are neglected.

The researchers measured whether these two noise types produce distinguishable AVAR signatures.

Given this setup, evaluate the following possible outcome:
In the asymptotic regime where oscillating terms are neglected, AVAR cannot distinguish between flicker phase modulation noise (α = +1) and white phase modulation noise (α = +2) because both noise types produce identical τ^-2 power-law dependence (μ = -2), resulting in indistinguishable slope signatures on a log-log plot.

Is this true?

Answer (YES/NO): YES